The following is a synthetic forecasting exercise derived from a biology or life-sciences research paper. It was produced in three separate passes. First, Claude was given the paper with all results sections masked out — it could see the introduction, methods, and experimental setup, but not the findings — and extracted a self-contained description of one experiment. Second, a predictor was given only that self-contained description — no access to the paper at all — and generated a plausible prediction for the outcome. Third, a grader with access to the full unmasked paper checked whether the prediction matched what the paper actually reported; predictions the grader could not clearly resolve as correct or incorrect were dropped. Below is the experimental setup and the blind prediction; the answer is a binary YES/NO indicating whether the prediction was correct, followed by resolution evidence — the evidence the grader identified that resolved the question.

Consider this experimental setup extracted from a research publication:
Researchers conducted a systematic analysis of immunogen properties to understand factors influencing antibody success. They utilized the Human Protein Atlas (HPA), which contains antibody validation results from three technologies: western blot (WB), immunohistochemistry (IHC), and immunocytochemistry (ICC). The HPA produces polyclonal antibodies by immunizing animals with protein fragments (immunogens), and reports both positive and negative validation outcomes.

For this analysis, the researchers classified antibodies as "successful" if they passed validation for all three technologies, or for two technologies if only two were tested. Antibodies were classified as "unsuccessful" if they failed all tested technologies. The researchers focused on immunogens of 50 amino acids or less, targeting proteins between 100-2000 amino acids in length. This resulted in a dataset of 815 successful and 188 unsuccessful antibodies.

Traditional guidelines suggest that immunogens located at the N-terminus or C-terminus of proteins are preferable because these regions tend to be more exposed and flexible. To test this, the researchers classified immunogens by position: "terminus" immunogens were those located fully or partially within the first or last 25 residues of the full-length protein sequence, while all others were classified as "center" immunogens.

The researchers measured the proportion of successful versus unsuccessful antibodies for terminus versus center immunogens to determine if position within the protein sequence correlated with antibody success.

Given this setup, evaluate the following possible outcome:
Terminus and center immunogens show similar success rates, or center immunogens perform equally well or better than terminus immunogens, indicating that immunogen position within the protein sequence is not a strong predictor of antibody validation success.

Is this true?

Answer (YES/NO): YES